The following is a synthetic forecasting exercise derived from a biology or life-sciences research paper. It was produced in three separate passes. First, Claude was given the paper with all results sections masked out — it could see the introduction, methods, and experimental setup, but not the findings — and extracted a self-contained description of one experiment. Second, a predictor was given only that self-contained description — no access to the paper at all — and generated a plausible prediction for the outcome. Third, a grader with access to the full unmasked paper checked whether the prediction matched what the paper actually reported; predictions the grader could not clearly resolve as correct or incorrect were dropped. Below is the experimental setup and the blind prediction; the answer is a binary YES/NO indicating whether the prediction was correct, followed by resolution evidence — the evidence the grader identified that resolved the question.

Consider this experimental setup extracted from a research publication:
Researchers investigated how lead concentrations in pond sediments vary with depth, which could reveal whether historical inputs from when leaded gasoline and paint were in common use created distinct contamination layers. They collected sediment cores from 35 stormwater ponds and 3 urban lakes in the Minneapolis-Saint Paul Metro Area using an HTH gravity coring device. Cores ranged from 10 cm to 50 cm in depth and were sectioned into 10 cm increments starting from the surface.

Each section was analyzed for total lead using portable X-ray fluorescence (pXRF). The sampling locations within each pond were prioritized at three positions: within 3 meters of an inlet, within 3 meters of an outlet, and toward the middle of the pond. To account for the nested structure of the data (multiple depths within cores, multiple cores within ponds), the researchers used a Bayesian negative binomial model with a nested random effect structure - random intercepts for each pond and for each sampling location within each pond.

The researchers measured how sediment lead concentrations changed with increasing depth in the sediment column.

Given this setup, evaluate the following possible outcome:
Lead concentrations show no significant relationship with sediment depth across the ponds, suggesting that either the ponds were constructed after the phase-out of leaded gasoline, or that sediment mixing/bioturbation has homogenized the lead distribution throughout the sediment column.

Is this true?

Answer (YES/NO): NO